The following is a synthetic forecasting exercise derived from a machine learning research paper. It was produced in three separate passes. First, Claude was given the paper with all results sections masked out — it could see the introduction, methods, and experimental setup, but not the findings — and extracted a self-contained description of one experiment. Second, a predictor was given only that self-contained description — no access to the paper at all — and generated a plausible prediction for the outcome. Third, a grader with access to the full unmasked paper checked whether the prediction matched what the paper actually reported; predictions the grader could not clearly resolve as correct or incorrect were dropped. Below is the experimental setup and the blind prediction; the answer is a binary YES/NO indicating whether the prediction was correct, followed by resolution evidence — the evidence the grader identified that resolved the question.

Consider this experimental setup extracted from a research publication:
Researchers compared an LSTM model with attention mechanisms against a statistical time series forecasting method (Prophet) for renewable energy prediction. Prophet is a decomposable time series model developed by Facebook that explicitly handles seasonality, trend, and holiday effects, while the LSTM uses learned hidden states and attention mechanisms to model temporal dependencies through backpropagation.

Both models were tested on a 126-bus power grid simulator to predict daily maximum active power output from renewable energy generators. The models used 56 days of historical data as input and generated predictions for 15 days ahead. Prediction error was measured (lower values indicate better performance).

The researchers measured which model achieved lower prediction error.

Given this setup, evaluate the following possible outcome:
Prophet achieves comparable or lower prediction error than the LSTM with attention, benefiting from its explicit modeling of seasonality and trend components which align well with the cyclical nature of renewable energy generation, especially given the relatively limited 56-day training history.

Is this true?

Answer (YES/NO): YES